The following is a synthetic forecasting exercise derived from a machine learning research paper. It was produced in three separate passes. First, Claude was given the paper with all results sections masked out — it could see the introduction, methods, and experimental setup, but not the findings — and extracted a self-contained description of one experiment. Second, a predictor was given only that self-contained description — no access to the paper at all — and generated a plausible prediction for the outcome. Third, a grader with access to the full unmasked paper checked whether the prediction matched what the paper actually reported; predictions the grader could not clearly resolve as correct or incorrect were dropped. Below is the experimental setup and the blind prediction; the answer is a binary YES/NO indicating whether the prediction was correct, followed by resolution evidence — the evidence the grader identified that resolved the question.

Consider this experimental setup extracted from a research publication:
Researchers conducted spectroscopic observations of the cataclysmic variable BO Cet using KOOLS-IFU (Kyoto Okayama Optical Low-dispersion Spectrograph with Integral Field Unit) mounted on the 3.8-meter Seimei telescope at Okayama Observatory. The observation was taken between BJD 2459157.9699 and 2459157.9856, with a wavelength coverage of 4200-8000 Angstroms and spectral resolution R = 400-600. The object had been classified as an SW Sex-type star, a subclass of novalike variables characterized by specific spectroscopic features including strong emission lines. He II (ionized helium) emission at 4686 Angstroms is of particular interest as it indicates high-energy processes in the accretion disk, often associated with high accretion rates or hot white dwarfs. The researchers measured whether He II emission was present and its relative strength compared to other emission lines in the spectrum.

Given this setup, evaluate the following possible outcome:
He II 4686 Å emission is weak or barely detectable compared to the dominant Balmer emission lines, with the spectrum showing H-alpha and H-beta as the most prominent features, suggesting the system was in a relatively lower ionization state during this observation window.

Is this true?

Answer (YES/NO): NO